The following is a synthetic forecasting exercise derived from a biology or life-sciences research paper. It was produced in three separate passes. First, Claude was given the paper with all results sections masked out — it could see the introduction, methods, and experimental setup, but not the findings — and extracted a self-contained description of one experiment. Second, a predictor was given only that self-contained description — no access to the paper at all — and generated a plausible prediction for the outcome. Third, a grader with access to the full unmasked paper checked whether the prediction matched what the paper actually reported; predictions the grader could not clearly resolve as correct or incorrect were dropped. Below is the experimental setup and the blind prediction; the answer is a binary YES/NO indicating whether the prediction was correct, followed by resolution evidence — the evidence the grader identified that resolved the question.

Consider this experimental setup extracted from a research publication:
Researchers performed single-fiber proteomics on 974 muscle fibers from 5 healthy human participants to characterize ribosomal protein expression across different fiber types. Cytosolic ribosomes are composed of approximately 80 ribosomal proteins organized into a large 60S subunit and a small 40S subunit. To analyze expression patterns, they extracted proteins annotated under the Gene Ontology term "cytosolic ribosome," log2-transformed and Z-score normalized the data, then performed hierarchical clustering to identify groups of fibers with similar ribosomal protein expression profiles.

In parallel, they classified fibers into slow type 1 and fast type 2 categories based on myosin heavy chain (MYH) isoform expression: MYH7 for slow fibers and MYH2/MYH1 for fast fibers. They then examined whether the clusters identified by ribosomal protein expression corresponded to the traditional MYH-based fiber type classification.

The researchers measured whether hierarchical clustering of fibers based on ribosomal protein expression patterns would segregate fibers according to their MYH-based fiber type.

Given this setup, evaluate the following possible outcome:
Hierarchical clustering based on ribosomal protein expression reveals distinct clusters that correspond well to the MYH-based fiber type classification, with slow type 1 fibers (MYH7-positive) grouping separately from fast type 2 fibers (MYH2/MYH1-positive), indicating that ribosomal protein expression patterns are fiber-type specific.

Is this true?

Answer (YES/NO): NO